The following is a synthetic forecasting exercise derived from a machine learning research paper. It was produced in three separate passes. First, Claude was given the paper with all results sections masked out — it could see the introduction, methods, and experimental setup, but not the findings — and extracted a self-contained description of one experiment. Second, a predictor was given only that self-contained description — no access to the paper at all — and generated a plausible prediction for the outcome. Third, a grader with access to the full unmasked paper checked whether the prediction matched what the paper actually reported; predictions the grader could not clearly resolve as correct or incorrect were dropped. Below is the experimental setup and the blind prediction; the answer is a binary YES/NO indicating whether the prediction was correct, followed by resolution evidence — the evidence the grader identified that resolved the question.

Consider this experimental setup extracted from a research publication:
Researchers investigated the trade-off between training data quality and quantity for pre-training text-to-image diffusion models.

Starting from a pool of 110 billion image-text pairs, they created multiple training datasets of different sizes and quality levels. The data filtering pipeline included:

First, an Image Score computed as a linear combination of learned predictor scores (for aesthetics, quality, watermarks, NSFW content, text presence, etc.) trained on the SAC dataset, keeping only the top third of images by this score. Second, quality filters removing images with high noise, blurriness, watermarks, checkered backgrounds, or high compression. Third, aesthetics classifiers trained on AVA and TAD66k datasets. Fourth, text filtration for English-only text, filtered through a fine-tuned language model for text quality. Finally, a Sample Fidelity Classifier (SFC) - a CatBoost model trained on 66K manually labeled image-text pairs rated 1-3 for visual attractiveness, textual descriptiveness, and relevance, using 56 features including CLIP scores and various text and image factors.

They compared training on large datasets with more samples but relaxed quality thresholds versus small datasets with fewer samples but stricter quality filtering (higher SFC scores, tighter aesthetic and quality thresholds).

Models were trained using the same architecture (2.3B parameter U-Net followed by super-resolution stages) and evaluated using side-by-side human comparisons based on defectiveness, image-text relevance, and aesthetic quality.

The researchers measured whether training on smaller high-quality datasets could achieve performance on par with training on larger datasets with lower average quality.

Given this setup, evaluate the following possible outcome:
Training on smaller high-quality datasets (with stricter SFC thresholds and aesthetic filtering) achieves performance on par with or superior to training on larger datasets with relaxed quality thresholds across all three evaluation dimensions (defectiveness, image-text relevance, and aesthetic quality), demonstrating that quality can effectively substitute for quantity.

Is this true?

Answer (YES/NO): NO